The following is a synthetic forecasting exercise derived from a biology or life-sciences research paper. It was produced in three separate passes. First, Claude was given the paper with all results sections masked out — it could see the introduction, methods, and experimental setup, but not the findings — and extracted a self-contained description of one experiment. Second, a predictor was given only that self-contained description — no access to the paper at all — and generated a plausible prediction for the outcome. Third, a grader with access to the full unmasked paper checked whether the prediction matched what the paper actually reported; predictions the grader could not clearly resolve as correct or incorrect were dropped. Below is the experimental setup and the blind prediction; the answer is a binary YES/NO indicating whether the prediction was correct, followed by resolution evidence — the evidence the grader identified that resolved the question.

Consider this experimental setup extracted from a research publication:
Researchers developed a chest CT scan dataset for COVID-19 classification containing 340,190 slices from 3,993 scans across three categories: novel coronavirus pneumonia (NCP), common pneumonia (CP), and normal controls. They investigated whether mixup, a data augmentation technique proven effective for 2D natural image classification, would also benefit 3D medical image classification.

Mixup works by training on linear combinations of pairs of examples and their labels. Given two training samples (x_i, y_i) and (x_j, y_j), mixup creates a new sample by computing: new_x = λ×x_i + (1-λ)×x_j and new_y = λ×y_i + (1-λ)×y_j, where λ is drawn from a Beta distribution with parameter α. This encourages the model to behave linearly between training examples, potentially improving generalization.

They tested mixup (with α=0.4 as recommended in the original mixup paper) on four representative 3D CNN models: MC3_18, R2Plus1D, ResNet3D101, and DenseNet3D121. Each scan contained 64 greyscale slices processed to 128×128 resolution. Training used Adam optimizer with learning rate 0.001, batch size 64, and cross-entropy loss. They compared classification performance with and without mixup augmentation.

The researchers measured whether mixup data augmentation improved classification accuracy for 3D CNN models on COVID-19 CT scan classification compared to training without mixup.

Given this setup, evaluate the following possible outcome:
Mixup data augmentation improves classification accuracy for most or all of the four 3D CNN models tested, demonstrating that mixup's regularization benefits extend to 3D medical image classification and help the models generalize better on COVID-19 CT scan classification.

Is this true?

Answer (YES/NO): YES